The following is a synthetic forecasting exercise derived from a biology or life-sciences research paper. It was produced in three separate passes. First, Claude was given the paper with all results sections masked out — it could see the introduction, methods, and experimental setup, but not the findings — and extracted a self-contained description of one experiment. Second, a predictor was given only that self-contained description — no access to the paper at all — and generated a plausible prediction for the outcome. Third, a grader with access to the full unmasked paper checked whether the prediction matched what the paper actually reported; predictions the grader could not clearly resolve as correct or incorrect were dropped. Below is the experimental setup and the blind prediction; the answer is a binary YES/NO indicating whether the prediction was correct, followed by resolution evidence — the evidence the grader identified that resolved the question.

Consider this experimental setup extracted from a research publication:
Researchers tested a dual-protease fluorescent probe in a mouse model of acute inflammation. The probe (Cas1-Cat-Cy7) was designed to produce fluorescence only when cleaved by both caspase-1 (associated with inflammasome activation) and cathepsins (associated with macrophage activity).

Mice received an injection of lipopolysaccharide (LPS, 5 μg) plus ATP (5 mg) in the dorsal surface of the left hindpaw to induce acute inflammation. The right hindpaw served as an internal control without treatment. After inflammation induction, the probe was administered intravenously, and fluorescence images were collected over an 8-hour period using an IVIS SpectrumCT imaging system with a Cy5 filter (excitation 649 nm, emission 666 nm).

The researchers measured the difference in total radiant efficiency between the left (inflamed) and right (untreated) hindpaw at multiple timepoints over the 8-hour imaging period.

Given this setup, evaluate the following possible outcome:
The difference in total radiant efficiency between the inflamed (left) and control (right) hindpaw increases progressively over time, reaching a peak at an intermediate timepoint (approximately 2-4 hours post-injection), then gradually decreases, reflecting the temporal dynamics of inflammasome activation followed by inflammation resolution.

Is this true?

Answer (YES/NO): NO